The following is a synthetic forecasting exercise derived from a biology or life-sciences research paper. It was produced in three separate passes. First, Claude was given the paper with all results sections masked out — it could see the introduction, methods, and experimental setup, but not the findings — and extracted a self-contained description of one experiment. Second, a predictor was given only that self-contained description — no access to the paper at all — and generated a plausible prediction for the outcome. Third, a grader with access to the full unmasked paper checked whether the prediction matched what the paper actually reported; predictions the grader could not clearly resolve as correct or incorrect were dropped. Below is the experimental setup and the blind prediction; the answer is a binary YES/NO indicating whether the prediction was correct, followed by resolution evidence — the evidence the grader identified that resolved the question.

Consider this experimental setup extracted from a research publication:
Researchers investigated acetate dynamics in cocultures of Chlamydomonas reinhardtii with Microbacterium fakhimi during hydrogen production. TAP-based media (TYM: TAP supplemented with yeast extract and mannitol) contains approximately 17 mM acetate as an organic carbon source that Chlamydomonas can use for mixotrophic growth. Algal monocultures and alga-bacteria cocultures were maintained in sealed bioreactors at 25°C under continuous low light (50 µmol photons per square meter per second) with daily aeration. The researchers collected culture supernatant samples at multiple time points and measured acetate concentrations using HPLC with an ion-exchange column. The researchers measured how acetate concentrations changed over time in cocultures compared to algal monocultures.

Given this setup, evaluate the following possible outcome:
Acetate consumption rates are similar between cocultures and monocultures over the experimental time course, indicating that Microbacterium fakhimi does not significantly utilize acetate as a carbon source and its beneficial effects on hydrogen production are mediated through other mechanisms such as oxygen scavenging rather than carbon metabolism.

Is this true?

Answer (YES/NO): NO